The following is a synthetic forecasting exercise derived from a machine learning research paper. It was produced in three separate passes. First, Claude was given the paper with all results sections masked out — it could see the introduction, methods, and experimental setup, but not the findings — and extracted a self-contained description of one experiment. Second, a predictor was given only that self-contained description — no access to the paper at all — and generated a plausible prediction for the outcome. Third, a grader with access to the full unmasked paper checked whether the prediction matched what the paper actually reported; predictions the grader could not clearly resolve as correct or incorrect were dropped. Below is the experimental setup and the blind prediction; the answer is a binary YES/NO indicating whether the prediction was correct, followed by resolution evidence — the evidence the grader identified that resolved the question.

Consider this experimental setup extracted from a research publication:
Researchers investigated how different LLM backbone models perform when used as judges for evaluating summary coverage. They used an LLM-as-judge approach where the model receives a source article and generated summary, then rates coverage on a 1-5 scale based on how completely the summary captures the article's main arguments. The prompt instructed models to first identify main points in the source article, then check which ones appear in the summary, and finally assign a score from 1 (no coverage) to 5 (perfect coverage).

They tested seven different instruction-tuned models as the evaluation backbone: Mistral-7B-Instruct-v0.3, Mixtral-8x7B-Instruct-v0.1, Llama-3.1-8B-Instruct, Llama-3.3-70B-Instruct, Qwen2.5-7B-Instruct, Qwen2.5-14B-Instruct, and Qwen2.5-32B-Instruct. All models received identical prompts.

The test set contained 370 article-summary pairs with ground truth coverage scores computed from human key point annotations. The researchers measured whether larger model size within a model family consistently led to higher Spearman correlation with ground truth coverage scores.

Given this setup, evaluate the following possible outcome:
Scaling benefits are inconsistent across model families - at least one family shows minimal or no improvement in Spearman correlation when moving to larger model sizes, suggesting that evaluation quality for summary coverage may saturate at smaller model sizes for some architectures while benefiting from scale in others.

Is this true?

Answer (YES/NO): YES